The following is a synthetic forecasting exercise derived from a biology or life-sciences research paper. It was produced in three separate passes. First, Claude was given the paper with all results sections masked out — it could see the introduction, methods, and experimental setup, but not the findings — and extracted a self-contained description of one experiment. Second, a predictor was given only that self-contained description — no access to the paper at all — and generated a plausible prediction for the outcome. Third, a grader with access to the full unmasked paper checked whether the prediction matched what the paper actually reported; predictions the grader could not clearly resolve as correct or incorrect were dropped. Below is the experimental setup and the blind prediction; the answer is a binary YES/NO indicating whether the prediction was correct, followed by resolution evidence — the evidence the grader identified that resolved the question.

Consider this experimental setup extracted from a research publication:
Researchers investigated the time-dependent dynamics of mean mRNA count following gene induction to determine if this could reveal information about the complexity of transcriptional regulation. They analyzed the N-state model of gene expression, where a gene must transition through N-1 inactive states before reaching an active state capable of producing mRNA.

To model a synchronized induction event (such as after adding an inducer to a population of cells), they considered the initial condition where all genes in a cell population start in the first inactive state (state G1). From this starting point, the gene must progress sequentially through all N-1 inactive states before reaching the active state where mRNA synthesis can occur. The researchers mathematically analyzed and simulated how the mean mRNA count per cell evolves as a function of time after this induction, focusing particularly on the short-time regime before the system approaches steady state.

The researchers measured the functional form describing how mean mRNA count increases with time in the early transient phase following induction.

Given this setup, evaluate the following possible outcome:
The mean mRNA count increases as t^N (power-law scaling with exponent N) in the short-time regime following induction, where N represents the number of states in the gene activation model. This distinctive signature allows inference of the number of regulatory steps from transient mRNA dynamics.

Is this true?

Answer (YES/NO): YES